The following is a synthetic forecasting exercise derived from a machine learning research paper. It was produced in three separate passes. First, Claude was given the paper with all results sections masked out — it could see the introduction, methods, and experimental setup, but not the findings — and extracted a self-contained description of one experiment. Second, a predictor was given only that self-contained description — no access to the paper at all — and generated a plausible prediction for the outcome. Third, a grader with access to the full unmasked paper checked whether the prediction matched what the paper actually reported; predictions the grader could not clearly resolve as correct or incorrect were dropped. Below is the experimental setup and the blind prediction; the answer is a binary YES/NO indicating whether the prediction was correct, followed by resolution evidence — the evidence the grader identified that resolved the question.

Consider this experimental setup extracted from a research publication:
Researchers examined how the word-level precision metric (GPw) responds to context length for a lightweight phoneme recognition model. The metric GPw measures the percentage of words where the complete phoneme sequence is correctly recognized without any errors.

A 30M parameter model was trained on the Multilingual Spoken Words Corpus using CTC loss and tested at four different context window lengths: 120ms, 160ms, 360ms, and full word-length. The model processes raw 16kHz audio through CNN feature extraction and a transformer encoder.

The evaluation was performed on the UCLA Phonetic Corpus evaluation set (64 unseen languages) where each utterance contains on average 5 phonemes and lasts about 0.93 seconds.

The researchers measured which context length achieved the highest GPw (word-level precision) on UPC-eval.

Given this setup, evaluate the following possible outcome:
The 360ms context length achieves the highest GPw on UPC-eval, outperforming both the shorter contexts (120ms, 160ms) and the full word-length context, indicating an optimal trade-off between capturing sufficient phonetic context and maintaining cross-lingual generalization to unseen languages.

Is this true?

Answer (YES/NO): NO